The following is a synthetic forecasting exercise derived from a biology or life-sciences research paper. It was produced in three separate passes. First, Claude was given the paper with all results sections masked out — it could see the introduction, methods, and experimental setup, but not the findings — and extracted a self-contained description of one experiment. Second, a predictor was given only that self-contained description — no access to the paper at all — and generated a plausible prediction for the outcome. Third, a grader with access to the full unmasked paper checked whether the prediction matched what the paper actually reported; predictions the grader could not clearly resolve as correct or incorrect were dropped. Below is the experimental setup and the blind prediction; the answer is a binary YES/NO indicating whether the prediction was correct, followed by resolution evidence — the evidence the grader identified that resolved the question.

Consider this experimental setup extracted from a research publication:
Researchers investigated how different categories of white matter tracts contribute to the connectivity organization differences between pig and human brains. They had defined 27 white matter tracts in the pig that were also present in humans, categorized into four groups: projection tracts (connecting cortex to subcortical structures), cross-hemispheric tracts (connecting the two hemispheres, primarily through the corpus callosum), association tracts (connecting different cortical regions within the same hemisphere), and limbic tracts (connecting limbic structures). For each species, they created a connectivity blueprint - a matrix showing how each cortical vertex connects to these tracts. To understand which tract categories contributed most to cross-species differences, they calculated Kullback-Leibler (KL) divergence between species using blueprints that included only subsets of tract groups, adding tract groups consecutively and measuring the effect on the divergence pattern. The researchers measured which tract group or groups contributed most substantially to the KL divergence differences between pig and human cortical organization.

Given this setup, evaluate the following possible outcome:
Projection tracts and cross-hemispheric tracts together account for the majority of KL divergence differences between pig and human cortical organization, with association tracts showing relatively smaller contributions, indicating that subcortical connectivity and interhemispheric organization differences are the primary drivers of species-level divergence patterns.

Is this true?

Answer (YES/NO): NO